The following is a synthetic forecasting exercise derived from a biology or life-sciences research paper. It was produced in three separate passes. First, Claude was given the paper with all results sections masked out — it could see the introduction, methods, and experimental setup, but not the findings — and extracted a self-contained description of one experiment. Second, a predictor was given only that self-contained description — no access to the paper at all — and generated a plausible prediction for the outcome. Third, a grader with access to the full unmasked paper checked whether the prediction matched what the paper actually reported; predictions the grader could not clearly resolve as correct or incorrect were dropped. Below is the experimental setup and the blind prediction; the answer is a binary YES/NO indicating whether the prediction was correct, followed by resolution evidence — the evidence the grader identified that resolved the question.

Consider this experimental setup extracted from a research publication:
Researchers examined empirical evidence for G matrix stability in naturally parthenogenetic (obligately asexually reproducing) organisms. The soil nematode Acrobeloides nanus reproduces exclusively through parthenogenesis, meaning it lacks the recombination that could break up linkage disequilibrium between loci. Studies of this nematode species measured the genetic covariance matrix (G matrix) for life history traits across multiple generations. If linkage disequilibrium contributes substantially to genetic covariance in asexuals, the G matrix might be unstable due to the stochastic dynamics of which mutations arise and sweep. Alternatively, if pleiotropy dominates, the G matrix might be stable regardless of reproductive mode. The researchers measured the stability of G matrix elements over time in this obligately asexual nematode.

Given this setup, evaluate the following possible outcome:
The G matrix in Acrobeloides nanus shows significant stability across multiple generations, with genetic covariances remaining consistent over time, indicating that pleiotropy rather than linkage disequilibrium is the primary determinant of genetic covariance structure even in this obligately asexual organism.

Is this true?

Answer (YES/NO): NO